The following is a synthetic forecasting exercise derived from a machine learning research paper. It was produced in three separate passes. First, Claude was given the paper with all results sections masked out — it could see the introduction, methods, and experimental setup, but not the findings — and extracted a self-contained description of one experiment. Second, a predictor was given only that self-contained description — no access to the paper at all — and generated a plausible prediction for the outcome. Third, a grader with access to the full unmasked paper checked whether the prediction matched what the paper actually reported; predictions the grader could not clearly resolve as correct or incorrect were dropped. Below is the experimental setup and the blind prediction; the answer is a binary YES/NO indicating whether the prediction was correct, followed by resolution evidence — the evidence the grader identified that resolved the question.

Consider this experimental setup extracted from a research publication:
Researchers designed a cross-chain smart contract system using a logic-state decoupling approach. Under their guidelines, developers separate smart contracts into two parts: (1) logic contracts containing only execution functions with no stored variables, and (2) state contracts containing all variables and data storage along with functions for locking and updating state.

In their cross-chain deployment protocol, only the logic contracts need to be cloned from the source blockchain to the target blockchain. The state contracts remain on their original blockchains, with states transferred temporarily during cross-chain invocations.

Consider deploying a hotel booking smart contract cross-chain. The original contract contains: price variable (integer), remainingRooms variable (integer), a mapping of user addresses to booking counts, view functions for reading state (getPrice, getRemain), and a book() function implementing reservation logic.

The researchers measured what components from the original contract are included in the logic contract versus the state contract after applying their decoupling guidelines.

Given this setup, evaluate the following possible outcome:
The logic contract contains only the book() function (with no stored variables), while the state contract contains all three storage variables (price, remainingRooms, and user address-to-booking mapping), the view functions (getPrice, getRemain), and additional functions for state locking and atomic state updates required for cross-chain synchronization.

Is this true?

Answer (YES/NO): YES